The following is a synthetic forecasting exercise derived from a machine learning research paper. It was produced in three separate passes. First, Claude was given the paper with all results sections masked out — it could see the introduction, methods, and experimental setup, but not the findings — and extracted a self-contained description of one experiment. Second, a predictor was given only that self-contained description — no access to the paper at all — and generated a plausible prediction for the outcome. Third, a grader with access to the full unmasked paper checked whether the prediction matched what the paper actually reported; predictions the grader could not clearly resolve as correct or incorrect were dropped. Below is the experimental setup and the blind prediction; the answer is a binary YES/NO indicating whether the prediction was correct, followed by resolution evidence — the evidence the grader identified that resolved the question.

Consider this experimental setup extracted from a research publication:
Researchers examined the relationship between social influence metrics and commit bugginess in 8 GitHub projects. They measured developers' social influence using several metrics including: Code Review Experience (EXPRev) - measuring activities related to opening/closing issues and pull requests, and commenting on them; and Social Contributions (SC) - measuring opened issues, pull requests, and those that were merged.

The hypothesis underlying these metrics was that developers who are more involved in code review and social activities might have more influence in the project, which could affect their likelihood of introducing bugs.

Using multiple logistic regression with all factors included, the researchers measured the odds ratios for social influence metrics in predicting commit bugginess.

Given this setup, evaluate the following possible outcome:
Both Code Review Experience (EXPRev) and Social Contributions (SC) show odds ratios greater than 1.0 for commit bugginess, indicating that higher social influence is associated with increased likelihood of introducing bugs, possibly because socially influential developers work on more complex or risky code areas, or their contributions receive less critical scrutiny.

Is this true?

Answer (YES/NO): NO